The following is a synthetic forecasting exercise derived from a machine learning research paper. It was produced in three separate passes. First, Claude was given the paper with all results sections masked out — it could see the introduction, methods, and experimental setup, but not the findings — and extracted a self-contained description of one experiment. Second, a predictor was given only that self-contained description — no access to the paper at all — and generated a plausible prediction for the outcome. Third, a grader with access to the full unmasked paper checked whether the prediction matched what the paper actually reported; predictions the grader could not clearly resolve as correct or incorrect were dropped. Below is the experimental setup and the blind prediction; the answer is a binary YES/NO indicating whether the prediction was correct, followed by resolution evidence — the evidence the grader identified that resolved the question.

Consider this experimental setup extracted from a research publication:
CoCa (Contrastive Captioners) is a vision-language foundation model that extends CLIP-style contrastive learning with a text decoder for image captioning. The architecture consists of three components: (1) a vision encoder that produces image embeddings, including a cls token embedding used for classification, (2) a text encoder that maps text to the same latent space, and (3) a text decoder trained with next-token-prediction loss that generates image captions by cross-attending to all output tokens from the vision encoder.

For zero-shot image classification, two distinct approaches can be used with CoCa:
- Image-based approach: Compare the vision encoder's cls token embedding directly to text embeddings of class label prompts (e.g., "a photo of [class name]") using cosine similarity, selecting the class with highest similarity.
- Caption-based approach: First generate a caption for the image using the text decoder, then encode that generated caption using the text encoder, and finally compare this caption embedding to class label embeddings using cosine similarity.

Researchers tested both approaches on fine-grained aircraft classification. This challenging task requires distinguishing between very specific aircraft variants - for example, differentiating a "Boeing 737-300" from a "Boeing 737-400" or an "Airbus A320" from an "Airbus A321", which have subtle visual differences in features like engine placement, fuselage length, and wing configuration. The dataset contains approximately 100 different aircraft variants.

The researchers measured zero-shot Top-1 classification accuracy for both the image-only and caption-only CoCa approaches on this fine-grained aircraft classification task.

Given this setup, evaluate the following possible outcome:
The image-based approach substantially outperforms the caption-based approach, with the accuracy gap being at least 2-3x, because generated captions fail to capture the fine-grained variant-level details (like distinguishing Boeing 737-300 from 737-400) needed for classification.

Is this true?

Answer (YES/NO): NO